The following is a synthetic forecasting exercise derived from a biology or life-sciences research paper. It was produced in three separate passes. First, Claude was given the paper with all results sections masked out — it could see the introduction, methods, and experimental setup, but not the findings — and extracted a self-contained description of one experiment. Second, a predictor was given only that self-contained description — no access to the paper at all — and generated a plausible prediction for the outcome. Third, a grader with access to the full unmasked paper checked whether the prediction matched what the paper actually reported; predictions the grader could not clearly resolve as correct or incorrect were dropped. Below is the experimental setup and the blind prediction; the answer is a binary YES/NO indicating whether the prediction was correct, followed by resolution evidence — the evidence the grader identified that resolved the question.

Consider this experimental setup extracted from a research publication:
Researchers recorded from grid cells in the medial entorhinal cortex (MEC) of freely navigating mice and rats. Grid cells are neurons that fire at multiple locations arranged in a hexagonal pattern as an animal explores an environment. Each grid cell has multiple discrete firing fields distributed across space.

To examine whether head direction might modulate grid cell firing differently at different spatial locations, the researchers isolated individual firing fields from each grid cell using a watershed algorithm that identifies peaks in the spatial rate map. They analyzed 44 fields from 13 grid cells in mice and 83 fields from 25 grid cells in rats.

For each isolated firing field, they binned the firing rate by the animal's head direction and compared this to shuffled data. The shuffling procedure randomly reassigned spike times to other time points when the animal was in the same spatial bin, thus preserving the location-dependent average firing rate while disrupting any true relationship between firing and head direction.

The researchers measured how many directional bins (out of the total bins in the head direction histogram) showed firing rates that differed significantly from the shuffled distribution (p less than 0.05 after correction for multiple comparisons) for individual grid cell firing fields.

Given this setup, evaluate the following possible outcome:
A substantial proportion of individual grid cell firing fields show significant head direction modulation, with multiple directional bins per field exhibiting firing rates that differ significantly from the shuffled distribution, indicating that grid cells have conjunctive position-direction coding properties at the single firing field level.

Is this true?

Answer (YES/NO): YES